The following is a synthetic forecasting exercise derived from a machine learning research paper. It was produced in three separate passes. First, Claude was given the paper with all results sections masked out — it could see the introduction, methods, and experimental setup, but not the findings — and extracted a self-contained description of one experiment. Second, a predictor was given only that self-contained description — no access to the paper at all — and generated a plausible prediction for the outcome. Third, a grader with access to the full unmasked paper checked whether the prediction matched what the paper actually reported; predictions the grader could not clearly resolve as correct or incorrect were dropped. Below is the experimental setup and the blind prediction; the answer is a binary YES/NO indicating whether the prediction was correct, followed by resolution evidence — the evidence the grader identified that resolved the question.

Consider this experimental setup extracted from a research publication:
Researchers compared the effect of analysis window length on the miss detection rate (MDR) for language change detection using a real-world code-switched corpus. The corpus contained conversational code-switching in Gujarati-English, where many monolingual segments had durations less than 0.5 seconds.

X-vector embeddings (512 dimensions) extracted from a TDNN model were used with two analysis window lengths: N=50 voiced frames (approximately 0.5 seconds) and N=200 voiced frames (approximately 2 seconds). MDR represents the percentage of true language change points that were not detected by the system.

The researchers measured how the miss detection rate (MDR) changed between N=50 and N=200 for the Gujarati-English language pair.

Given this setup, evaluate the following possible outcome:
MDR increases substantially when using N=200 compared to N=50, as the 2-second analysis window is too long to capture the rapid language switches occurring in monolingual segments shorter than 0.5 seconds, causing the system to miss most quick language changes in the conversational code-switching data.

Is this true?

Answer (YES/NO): NO